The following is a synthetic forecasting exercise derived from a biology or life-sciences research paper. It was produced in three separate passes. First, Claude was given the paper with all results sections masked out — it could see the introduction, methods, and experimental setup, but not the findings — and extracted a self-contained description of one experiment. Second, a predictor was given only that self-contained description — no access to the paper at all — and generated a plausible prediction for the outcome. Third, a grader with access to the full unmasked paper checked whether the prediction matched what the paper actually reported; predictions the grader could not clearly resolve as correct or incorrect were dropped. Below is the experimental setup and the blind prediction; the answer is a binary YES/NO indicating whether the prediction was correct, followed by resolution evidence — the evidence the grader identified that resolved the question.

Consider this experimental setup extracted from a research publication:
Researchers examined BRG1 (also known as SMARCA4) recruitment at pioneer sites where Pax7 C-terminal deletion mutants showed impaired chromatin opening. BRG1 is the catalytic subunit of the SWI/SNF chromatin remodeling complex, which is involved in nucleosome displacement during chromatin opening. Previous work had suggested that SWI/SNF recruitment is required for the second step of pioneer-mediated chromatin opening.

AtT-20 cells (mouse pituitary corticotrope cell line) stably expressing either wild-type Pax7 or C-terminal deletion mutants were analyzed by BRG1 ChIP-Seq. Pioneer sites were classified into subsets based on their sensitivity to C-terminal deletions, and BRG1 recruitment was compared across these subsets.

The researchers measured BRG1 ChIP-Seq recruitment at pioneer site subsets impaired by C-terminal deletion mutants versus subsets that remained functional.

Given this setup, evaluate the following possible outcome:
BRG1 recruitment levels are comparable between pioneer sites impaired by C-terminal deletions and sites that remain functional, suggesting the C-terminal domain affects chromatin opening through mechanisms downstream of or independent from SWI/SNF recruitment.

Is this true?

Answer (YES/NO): NO